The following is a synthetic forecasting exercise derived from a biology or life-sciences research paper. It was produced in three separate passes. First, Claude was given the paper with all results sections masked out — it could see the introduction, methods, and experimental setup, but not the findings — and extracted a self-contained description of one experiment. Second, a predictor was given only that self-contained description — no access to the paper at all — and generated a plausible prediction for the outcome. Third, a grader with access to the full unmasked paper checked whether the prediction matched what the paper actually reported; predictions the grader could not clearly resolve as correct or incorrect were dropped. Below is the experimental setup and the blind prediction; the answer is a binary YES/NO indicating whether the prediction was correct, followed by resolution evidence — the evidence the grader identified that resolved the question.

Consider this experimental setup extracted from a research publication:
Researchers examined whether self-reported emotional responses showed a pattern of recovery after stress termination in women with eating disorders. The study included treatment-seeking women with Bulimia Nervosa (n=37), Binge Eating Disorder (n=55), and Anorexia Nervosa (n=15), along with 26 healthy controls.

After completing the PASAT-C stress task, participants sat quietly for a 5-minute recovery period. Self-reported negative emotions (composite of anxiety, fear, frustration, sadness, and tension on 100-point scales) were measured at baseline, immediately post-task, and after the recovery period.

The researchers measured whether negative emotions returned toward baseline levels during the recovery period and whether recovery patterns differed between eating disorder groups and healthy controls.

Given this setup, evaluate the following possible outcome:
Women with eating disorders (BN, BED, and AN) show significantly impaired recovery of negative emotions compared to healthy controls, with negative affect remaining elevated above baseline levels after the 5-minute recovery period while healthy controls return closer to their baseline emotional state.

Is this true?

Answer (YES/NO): NO